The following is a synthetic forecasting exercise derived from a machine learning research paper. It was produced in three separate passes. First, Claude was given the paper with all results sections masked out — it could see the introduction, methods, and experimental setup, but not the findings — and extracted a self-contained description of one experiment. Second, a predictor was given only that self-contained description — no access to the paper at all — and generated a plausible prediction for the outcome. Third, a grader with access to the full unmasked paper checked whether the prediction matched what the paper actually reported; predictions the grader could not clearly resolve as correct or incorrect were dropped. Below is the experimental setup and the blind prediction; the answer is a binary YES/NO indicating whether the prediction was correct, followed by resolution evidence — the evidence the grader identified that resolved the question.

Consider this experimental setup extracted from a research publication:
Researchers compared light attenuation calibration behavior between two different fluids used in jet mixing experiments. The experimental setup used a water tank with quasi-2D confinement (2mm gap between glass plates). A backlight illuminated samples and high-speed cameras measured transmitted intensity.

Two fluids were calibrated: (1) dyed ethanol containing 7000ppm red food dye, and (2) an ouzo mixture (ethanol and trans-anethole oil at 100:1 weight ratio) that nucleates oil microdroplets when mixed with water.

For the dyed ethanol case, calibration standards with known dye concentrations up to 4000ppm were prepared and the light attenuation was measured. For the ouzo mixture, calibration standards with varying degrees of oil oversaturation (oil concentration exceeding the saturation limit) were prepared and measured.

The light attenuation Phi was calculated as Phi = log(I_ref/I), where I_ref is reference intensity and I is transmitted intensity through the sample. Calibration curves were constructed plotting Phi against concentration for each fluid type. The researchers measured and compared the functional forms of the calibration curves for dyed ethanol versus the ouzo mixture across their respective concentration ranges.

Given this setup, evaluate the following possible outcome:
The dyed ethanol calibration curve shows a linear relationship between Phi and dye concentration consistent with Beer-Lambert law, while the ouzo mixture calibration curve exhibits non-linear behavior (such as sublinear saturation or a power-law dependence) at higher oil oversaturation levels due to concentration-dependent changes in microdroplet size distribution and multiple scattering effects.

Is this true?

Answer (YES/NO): YES